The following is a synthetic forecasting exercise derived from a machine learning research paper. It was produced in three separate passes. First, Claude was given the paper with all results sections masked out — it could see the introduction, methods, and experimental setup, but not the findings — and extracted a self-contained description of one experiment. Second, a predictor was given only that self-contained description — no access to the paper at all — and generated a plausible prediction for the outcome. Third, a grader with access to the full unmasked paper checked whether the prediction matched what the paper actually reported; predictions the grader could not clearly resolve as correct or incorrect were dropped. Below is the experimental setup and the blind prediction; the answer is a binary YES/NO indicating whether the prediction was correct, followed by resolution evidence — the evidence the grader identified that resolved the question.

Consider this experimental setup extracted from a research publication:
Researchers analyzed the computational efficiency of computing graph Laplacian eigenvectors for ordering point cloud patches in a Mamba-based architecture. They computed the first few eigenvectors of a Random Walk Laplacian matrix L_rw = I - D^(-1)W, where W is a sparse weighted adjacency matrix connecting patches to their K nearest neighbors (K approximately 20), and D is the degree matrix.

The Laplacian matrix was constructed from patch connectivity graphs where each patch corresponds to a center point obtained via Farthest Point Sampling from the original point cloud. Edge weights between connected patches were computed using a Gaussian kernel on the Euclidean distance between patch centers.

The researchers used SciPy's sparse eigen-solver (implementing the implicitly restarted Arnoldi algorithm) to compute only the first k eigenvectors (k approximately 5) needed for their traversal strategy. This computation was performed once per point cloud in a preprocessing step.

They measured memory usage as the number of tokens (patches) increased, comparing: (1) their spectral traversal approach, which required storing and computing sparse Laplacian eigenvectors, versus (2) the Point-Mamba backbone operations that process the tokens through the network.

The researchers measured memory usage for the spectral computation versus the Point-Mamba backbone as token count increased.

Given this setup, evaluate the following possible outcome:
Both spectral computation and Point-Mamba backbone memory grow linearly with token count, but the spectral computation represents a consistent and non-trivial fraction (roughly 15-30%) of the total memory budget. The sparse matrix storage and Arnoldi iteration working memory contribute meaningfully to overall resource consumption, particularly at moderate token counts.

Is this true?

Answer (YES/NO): NO